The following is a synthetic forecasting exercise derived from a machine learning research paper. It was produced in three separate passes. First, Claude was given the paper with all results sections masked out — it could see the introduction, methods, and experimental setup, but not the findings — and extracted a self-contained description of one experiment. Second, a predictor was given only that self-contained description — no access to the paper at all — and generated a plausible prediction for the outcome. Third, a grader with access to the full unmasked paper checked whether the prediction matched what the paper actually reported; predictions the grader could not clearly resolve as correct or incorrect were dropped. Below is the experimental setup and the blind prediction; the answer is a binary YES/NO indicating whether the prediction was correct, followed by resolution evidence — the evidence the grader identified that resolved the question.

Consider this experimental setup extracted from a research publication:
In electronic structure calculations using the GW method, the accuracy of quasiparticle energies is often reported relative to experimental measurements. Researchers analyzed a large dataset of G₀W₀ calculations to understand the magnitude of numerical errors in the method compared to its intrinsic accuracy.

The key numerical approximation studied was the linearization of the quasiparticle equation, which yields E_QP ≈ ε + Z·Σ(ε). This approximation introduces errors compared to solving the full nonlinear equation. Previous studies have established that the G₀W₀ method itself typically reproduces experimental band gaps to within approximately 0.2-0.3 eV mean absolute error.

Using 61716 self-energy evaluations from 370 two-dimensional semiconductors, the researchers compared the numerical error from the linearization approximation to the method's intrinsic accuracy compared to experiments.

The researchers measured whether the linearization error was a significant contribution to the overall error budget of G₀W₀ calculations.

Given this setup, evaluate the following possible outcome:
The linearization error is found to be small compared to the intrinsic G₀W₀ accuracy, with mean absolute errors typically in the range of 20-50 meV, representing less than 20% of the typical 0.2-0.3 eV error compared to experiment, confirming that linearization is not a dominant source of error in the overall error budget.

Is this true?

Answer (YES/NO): NO